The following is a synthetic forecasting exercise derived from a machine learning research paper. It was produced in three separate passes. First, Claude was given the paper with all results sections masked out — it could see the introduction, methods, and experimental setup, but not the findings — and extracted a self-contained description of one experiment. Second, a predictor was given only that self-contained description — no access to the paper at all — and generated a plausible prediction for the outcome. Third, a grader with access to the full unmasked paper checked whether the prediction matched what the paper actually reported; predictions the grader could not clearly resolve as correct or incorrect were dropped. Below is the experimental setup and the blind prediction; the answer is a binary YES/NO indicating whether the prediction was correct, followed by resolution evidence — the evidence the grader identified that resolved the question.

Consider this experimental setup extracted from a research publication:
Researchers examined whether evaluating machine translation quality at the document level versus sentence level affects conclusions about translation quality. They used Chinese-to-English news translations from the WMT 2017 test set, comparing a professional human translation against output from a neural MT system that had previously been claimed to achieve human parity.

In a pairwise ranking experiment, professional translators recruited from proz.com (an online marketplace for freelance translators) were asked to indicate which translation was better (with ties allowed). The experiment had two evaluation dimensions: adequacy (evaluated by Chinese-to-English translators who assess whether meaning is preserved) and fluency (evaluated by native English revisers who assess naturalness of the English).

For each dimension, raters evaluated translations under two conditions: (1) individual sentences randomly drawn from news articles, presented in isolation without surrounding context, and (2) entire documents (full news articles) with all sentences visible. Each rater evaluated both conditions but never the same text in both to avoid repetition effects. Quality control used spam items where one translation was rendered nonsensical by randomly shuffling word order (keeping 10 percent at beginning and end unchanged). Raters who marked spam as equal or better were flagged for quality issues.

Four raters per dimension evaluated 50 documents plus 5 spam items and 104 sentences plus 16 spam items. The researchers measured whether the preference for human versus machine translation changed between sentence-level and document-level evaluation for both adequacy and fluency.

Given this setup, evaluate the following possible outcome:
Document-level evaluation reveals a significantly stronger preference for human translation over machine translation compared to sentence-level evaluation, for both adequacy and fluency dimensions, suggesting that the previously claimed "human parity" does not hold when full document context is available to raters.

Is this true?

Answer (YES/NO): NO